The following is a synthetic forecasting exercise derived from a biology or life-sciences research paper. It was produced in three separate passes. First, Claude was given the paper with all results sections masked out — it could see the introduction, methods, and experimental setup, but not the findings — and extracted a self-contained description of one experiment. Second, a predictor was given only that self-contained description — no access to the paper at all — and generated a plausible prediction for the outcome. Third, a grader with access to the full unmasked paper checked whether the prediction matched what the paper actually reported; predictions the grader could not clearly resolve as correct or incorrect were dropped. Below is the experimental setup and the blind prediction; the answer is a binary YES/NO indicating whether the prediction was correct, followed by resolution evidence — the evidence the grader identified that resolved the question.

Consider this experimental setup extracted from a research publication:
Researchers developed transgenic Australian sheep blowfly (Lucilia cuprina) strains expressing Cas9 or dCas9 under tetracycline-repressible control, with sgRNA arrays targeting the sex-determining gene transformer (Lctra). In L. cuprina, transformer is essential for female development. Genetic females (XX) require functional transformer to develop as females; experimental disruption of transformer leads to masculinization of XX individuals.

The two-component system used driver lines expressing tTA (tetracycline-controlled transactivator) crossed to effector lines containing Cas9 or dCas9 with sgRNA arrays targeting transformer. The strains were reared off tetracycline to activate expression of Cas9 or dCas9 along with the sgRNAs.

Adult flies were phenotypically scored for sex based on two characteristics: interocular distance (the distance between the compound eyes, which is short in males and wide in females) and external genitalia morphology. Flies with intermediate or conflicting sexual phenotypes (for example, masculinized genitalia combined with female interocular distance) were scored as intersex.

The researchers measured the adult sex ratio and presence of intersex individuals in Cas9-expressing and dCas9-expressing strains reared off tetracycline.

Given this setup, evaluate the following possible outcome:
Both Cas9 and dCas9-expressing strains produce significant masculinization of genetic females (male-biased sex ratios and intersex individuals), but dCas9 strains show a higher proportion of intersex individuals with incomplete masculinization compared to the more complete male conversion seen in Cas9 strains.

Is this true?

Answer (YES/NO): NO